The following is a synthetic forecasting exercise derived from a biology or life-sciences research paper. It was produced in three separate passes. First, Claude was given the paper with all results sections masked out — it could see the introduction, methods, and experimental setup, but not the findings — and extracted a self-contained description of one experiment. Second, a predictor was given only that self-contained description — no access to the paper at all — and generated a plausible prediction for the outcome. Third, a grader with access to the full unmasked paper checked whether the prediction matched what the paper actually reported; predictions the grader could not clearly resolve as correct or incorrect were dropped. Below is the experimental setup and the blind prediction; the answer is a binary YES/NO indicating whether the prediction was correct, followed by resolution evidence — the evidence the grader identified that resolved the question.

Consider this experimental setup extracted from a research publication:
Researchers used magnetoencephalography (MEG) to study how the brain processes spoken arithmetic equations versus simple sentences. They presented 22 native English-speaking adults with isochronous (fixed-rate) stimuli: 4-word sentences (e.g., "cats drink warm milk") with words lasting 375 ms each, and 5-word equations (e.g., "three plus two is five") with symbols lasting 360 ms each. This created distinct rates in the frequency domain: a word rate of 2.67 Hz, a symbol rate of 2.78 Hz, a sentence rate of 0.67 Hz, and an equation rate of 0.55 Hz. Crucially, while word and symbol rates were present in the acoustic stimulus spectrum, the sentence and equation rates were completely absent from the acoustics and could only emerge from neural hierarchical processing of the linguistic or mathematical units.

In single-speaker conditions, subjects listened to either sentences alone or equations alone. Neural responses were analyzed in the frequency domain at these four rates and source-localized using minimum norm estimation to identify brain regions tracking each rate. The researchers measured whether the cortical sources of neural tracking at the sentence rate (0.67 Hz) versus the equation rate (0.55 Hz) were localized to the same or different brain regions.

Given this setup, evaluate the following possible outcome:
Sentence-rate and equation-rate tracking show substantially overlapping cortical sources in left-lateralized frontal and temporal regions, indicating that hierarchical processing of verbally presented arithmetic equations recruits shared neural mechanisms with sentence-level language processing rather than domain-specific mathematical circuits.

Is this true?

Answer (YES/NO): NO